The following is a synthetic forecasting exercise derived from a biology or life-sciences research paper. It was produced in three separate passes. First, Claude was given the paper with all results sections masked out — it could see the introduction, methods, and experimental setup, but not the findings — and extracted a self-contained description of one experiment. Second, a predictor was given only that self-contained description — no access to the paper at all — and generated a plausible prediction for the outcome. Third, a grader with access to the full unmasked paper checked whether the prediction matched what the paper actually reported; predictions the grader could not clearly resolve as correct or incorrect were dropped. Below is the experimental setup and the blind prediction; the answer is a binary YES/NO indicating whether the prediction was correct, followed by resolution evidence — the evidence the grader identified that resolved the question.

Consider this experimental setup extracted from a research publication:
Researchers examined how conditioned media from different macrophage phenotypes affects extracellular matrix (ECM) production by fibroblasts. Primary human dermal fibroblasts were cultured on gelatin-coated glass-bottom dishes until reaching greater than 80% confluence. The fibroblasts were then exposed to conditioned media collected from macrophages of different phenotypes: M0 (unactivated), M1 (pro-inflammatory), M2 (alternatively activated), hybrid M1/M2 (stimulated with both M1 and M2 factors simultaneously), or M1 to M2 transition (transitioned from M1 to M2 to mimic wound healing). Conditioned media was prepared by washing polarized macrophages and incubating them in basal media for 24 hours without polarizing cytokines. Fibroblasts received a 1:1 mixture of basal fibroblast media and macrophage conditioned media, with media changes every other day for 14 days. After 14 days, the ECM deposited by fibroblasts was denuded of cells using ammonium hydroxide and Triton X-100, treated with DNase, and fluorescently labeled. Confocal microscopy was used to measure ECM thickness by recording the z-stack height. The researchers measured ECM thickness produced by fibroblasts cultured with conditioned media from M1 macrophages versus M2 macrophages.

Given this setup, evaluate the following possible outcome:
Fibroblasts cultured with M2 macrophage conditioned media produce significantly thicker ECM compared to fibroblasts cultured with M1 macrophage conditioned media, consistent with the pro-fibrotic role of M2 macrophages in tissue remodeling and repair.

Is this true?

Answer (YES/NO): NO